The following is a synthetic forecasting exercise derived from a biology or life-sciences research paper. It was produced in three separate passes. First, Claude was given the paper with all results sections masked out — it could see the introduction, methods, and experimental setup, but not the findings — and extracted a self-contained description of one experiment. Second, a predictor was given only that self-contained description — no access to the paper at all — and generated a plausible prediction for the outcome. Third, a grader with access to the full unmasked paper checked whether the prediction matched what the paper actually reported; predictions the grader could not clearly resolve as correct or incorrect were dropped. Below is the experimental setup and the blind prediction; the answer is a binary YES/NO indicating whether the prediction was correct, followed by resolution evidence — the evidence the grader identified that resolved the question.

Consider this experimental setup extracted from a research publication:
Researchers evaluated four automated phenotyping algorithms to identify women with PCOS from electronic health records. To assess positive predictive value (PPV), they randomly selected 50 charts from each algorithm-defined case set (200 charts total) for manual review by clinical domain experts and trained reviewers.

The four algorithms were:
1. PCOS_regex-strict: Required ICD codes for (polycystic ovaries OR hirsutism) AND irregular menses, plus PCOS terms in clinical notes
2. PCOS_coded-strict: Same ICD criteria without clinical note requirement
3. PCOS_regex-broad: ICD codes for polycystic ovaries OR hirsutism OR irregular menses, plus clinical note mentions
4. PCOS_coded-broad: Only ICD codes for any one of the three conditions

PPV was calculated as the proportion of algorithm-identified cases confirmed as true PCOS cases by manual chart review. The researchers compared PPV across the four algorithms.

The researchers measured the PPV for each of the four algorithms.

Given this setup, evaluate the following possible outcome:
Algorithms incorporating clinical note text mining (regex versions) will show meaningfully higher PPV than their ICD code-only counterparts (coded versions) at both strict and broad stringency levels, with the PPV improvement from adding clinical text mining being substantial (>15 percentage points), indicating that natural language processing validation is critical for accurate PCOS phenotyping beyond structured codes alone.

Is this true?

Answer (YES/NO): NO